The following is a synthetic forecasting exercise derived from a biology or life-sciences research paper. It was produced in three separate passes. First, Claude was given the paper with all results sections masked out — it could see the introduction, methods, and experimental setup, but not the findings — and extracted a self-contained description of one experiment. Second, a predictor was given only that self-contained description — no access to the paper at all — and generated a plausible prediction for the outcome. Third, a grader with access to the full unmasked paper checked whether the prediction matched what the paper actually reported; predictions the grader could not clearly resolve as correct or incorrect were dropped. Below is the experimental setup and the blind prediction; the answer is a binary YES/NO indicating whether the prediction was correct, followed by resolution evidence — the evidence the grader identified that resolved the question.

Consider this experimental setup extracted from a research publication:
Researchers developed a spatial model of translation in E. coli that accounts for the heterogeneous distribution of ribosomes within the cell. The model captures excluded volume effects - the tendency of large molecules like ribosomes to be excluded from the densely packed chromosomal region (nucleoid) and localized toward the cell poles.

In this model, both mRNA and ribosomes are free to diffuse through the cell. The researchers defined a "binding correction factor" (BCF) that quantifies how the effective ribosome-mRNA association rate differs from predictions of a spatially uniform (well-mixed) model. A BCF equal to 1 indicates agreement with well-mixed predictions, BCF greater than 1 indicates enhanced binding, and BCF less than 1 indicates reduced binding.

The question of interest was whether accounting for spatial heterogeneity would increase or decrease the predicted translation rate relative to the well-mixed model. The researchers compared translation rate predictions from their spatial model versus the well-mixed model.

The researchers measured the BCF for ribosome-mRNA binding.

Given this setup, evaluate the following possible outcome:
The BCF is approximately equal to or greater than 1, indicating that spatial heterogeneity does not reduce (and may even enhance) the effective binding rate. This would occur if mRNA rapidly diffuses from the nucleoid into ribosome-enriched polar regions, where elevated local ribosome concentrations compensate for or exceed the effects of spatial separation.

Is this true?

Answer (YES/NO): YES